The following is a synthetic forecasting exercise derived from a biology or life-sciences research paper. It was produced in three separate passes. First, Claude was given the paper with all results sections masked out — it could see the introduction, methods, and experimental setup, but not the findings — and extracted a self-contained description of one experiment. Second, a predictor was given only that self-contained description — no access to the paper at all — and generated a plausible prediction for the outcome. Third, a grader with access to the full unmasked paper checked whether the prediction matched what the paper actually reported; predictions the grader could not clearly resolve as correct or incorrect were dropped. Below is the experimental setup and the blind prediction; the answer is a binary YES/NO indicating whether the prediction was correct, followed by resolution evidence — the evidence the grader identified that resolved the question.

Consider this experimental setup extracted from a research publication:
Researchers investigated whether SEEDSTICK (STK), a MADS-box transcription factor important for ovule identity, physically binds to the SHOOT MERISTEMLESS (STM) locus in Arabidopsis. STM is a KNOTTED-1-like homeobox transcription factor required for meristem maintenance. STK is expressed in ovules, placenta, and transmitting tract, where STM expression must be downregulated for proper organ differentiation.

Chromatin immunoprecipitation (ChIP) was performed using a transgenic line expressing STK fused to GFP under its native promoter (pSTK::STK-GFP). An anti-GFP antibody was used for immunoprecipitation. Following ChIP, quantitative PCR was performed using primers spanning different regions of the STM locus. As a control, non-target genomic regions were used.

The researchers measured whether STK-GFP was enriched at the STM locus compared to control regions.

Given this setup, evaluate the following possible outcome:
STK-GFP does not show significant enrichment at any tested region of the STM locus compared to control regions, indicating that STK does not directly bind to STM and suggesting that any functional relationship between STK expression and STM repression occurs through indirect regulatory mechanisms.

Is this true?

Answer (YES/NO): NO